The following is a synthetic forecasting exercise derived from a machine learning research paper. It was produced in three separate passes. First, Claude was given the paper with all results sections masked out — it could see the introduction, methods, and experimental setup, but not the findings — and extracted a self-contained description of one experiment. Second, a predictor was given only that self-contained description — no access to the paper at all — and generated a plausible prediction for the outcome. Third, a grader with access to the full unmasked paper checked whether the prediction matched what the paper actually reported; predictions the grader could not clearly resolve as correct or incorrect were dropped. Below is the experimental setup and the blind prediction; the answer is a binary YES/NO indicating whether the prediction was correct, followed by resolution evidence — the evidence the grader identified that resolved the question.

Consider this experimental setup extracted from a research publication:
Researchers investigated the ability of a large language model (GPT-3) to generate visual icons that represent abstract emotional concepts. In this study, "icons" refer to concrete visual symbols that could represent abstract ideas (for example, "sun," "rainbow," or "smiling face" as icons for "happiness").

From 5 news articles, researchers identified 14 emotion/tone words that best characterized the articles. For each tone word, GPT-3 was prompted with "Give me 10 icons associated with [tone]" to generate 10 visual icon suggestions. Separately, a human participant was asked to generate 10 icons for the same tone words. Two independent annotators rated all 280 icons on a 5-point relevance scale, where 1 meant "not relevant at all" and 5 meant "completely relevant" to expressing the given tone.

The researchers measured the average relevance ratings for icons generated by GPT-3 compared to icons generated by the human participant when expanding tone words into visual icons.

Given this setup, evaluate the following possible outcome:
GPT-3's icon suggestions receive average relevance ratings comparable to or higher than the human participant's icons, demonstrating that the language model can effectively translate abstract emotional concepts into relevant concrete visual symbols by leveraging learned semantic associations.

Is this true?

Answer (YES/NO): NO